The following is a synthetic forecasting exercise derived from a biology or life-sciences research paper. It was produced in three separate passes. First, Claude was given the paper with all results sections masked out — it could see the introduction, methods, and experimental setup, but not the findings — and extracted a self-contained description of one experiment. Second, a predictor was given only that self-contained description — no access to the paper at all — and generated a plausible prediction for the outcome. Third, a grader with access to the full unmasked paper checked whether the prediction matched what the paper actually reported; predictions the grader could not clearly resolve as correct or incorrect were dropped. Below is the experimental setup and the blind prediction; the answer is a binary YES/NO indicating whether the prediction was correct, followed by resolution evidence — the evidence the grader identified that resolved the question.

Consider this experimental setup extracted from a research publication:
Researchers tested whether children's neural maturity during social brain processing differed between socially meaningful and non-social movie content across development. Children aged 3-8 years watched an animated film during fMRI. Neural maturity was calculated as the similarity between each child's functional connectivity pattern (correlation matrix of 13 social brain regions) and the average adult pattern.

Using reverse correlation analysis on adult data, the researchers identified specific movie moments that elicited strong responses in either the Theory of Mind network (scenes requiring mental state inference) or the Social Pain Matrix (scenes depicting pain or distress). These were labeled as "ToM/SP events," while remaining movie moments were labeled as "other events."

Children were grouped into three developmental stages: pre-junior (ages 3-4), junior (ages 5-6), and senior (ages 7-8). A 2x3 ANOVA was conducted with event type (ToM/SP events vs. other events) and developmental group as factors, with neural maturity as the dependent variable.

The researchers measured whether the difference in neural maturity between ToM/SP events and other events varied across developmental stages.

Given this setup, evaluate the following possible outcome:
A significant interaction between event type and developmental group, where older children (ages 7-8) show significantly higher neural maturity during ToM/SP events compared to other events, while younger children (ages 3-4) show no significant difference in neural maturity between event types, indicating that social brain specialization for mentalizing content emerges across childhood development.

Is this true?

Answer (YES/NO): NO